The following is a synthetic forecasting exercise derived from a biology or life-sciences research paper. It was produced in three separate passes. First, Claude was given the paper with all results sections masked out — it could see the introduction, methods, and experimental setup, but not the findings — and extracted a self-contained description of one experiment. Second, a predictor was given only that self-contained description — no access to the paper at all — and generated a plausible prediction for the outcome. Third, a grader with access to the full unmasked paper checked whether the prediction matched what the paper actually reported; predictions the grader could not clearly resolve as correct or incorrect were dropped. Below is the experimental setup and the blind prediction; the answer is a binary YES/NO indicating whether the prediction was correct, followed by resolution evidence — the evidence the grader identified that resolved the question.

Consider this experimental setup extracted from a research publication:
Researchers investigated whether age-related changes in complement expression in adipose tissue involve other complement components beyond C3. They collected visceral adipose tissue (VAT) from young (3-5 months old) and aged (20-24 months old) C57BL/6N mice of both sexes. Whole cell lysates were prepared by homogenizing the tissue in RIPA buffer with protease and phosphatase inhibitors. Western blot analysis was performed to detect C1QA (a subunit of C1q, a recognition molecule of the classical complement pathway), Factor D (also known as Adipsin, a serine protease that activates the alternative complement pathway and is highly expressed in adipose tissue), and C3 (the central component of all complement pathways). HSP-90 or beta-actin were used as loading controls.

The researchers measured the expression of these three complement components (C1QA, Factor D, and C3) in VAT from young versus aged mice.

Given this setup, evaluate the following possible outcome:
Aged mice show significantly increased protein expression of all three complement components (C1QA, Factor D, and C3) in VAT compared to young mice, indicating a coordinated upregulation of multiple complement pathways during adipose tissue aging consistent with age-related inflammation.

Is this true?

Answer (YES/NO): NO